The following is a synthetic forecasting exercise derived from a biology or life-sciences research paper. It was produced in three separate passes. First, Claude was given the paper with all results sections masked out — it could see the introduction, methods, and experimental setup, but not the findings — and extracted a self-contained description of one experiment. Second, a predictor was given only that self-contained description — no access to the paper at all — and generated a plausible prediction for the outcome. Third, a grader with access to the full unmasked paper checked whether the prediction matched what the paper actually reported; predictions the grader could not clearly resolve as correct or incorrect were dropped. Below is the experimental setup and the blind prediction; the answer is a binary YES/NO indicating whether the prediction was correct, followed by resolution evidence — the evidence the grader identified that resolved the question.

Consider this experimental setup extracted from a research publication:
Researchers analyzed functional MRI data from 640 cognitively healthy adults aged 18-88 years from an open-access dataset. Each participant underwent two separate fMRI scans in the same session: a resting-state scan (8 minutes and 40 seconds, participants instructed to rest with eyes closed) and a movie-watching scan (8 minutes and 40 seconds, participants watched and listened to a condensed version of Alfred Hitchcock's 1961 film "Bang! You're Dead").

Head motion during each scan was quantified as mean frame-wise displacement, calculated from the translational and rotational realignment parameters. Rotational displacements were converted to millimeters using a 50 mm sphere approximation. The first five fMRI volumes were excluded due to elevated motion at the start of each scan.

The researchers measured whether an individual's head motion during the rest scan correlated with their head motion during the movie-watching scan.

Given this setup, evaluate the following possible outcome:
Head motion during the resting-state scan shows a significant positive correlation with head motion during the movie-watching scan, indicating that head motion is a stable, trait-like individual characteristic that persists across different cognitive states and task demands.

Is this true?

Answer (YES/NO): YES